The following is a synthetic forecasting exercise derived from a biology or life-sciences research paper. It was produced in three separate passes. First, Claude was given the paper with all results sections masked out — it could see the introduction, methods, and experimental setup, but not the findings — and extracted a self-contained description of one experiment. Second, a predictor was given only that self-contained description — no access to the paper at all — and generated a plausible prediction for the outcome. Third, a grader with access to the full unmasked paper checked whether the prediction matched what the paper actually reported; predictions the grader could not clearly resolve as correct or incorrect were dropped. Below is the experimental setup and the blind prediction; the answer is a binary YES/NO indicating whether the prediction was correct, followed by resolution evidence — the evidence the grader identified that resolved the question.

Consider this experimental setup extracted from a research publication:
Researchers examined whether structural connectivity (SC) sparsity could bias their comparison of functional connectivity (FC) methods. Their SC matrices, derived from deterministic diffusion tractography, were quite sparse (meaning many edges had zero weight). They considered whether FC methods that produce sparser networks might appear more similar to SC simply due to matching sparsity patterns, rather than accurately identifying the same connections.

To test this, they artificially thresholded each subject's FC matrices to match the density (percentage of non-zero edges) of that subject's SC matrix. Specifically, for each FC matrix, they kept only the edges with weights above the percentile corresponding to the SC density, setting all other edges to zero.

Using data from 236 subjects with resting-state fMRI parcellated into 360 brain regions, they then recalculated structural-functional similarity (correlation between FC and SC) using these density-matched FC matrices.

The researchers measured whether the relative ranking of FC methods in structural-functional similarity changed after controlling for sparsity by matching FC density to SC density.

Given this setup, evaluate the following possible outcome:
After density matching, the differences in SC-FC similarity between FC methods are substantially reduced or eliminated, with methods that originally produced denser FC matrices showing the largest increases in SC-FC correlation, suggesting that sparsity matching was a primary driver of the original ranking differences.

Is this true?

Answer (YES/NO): NO